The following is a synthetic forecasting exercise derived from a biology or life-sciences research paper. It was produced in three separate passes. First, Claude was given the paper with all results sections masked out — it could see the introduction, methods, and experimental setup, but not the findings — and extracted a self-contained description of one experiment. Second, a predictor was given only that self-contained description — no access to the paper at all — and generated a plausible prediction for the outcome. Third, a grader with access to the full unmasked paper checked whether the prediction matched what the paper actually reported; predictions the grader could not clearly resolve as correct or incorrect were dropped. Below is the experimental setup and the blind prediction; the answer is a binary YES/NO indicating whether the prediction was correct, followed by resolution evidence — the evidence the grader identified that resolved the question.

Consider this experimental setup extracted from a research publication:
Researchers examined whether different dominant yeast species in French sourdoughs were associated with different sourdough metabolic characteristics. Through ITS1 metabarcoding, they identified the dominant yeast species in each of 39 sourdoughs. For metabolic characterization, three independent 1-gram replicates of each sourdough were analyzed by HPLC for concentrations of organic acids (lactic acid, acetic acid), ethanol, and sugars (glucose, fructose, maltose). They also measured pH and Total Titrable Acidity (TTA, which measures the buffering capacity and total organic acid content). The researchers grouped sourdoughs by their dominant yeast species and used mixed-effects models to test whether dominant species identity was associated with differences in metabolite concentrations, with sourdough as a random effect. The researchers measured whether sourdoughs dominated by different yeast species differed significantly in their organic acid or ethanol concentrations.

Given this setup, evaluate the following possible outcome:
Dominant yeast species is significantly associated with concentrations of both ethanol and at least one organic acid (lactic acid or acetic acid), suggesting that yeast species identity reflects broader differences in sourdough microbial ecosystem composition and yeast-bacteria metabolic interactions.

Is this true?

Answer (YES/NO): NO